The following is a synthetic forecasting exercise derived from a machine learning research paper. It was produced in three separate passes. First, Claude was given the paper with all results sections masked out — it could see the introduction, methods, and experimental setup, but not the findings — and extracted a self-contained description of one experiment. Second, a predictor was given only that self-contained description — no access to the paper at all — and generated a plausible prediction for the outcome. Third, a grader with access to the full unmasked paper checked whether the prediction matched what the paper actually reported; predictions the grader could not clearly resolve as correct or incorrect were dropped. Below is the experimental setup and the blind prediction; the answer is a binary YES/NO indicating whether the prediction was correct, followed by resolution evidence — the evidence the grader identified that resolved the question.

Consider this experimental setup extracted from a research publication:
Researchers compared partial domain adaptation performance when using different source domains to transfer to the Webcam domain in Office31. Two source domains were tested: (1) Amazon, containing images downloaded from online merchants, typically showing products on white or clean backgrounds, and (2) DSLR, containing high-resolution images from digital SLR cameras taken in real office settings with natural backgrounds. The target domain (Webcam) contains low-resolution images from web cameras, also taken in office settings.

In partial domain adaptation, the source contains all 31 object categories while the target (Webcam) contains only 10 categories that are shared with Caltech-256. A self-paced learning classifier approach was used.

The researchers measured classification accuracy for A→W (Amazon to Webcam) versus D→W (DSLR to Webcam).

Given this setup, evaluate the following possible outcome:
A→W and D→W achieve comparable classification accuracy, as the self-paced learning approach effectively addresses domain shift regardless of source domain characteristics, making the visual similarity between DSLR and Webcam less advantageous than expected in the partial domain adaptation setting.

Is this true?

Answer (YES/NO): NO